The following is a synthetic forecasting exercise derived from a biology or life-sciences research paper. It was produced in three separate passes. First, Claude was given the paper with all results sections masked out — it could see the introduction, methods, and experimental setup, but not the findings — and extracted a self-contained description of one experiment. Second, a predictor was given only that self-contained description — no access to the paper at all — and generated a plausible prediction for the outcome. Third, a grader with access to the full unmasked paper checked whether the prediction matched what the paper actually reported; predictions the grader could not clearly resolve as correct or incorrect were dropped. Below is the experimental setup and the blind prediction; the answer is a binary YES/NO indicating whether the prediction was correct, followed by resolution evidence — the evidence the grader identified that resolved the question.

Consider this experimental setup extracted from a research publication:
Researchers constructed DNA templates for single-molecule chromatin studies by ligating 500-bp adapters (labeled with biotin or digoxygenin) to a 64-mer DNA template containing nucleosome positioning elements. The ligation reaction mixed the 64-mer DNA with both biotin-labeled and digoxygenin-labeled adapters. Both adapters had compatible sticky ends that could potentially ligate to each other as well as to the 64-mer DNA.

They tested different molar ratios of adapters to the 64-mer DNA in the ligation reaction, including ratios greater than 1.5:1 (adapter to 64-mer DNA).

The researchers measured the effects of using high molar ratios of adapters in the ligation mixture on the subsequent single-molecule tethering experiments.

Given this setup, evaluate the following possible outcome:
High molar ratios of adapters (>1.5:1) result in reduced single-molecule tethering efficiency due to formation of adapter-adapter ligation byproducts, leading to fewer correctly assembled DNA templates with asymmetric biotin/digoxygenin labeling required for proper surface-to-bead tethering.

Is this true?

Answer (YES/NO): NO